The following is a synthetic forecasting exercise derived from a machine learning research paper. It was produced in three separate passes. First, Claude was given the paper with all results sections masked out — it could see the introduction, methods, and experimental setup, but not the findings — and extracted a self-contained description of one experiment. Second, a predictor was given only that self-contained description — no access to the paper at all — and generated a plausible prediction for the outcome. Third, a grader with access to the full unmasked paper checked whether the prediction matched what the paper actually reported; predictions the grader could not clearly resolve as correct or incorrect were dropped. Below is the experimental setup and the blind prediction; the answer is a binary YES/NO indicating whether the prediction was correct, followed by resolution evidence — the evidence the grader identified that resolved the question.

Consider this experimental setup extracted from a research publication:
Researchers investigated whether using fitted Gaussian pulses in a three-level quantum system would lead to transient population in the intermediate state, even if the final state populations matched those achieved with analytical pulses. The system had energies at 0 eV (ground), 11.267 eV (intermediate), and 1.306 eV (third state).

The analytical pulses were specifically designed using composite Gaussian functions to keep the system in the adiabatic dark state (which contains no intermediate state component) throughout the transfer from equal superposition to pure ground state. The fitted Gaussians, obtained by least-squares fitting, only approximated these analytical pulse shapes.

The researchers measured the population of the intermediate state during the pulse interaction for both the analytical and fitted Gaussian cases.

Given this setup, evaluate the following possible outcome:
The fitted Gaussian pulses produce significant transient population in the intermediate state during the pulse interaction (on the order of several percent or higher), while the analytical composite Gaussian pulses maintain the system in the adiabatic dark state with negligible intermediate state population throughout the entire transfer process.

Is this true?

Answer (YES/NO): NO